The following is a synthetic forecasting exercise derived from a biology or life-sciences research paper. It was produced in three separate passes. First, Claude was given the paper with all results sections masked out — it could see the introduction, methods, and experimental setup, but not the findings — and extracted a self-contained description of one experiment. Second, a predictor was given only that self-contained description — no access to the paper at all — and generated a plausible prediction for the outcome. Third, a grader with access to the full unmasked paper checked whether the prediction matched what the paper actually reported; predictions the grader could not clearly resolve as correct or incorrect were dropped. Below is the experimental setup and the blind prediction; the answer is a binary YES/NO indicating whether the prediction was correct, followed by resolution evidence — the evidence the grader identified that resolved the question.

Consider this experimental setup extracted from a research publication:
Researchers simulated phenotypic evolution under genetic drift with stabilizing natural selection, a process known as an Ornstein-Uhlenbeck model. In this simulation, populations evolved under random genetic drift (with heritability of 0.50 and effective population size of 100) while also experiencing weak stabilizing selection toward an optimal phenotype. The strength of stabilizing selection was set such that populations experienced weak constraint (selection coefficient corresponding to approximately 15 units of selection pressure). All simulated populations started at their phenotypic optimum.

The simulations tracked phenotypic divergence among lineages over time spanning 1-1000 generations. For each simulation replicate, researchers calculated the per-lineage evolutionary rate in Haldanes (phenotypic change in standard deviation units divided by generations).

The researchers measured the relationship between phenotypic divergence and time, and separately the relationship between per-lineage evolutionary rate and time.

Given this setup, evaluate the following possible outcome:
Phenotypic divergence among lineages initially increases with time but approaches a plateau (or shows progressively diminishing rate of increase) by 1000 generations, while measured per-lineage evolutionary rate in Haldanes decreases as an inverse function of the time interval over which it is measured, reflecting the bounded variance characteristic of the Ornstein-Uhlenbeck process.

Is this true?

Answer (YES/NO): NO